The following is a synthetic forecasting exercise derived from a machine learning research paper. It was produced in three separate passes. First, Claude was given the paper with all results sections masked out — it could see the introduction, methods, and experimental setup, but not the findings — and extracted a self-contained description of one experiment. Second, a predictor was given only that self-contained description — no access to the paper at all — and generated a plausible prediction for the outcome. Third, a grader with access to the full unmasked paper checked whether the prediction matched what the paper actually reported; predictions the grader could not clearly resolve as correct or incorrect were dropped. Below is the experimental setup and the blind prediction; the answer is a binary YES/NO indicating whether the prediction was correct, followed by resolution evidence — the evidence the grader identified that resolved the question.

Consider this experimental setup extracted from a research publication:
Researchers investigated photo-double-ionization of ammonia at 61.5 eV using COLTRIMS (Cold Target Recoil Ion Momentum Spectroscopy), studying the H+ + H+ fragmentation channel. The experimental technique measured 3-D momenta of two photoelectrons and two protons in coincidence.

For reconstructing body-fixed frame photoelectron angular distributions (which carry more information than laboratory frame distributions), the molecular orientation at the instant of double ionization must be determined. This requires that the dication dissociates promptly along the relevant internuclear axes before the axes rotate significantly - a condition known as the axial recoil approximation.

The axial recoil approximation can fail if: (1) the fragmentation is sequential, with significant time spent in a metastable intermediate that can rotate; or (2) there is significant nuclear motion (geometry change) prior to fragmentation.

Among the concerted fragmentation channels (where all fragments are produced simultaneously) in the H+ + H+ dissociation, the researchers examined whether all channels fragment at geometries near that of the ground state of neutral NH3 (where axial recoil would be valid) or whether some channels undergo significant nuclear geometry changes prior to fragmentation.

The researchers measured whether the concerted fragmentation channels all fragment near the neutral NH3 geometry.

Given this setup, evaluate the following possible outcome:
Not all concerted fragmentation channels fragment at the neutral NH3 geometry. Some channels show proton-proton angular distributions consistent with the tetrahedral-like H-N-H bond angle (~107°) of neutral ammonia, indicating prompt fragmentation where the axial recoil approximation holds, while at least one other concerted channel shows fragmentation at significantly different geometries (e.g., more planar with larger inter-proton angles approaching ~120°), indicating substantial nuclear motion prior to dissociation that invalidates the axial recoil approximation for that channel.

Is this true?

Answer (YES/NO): YES